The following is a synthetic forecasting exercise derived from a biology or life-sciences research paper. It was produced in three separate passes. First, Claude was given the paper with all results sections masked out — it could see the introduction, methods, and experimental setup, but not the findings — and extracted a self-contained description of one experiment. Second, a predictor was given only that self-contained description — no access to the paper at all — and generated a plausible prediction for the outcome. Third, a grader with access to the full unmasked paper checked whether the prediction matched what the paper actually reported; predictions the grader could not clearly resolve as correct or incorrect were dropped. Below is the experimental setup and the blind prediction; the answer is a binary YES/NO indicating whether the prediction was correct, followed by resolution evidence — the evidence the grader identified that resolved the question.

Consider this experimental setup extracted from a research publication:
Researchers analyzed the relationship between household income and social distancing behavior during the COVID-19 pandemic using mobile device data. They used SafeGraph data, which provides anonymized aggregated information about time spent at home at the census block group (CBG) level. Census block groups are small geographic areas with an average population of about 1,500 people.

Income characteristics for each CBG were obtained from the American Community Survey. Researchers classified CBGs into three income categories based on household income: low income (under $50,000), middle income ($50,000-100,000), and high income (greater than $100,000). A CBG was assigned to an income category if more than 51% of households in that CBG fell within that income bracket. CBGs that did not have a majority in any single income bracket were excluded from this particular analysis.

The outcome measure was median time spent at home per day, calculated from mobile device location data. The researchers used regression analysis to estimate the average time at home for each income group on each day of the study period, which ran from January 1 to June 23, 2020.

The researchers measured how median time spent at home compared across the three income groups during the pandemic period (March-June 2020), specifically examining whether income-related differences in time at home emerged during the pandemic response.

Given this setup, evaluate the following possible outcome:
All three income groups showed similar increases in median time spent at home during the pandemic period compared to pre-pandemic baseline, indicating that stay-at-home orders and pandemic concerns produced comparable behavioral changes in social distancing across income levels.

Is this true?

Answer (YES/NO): NO